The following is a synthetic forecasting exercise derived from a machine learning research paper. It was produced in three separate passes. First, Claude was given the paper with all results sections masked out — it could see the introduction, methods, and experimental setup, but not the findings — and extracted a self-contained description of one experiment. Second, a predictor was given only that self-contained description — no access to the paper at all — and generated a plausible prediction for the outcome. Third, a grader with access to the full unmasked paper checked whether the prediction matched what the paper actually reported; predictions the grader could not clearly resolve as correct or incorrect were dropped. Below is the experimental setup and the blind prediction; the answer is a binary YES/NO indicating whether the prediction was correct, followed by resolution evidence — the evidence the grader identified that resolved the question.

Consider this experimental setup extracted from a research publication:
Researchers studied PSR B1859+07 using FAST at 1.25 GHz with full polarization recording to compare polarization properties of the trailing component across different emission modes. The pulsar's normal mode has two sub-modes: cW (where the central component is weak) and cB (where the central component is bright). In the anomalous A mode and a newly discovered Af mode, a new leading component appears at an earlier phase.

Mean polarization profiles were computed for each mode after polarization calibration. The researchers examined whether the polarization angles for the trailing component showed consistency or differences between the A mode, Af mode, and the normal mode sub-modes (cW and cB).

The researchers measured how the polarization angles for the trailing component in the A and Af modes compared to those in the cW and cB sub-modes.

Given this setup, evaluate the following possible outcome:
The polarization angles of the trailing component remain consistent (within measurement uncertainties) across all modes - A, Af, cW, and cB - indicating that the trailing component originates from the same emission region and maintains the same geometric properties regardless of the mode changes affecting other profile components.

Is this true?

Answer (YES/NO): NO